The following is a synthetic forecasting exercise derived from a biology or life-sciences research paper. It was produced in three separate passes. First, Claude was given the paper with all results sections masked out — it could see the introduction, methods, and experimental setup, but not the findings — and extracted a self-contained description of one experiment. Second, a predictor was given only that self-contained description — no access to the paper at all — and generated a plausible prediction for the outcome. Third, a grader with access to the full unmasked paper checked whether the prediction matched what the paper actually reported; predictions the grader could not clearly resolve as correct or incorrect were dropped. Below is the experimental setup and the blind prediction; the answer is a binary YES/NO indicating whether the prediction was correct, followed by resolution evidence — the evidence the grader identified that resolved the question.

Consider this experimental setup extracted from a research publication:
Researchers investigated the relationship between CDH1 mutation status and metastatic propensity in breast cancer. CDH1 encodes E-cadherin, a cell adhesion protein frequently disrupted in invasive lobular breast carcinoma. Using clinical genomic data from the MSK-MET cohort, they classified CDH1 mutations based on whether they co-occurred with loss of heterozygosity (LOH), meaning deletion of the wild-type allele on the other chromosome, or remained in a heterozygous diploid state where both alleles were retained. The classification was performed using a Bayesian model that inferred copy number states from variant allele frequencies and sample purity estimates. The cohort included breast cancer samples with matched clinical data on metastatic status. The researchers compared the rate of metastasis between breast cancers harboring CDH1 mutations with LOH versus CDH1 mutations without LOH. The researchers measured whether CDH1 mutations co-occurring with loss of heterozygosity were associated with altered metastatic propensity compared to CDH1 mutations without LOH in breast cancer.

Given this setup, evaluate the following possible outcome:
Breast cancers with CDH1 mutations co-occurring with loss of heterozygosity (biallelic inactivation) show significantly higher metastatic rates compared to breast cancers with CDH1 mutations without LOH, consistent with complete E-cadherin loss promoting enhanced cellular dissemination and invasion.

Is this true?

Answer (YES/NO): YES